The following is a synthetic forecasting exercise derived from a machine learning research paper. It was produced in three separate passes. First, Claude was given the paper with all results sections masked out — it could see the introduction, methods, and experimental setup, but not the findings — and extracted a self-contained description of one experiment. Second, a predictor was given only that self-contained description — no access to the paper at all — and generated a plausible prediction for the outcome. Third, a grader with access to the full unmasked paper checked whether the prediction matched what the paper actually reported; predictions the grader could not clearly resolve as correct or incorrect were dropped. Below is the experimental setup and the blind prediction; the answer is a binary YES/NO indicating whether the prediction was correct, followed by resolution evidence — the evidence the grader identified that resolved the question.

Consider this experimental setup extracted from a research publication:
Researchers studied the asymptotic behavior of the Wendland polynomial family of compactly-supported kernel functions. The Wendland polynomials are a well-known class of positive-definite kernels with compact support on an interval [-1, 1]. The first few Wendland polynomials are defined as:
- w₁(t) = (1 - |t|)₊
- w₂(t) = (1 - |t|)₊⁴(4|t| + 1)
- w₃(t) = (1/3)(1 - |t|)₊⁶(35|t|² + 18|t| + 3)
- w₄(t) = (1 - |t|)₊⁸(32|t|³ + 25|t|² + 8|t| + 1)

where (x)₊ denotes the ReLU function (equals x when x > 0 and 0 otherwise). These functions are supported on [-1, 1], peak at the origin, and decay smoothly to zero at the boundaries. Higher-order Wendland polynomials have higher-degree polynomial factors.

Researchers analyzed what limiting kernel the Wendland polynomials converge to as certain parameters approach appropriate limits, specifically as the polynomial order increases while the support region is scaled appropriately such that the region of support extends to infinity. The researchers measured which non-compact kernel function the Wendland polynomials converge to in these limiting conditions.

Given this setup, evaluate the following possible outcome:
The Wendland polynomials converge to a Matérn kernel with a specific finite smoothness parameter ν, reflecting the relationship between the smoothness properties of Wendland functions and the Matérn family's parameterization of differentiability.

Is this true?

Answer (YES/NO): NO